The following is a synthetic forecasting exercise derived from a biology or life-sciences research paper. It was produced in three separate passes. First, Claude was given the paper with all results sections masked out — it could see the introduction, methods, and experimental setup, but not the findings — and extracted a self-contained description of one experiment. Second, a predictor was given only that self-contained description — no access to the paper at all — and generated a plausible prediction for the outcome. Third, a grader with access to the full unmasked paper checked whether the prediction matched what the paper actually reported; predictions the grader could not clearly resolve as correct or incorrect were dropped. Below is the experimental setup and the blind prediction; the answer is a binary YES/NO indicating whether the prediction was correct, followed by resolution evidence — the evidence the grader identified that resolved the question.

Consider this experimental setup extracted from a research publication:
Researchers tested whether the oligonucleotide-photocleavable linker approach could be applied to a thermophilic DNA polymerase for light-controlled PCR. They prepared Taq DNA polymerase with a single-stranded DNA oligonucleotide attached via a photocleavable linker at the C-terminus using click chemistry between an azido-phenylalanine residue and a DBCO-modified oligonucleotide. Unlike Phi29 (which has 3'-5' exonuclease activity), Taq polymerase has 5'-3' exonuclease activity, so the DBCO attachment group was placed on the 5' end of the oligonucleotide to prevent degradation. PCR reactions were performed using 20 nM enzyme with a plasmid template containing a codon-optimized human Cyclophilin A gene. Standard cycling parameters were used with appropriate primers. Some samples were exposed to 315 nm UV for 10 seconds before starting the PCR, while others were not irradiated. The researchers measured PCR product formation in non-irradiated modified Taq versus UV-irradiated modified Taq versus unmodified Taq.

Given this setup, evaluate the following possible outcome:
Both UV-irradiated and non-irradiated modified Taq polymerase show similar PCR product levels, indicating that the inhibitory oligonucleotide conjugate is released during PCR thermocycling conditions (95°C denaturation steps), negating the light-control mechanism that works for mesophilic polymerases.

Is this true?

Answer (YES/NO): NO